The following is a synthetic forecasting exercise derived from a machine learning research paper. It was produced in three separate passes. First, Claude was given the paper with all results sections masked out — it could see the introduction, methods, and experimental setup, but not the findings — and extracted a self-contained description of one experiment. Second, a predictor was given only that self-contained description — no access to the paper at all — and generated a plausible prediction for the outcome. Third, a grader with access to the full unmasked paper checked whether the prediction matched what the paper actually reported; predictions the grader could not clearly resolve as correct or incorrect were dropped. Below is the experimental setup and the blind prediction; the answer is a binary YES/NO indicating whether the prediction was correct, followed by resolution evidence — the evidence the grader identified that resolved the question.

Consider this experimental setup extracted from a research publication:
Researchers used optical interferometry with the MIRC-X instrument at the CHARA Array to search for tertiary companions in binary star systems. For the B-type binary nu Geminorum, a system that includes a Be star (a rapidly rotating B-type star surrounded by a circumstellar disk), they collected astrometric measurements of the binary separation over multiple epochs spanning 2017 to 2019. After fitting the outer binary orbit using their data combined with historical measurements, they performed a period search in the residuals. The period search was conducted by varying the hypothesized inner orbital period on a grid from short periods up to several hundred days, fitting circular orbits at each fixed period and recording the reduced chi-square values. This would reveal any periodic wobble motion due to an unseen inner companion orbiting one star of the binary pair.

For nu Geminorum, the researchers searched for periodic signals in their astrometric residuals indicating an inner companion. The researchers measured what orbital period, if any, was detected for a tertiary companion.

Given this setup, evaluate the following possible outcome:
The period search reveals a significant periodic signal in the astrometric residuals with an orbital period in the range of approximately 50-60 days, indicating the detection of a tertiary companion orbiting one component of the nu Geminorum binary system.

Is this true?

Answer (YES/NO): YES